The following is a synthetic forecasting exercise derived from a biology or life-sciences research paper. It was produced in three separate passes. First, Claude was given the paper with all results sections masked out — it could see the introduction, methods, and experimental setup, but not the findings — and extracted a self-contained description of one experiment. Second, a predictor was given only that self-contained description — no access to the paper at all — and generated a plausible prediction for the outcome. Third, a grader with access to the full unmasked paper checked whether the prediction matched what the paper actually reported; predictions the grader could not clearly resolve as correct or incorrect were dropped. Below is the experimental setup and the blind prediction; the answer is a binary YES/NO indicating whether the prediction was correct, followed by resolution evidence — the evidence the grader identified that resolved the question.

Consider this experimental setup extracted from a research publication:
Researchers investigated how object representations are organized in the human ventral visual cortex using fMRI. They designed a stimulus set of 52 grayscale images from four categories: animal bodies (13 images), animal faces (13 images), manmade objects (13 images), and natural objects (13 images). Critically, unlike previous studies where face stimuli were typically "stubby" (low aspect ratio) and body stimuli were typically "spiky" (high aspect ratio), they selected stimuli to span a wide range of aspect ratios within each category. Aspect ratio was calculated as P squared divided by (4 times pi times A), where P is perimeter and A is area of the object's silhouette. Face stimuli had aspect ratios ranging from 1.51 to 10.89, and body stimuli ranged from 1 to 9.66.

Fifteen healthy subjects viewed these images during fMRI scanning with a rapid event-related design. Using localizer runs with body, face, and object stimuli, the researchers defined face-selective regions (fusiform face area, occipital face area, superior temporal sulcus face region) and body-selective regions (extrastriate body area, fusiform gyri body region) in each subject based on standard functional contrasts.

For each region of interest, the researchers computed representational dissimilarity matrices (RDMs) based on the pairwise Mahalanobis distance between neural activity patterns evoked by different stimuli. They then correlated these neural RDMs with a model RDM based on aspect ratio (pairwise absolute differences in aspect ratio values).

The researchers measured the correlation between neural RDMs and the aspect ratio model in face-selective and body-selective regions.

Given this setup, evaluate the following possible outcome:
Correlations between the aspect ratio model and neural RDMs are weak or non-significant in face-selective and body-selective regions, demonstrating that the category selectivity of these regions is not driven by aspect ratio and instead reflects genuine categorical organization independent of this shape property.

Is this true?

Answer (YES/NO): YES